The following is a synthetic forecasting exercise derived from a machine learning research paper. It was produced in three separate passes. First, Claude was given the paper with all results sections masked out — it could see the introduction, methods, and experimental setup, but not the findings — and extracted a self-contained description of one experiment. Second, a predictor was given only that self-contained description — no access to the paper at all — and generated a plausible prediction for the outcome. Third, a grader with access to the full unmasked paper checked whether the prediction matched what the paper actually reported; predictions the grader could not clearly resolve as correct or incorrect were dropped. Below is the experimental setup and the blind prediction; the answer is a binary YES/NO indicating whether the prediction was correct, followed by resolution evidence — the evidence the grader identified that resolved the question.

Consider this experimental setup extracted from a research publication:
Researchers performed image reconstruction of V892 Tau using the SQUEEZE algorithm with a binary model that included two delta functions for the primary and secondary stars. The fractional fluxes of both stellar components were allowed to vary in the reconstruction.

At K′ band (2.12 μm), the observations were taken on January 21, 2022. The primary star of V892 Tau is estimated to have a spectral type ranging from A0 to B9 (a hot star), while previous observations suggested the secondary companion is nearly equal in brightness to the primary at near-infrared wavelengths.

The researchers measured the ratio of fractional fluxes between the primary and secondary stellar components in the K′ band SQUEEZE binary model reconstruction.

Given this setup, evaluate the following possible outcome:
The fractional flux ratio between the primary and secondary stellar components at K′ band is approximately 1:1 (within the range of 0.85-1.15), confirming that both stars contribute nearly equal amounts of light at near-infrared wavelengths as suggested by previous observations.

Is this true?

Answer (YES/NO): NO